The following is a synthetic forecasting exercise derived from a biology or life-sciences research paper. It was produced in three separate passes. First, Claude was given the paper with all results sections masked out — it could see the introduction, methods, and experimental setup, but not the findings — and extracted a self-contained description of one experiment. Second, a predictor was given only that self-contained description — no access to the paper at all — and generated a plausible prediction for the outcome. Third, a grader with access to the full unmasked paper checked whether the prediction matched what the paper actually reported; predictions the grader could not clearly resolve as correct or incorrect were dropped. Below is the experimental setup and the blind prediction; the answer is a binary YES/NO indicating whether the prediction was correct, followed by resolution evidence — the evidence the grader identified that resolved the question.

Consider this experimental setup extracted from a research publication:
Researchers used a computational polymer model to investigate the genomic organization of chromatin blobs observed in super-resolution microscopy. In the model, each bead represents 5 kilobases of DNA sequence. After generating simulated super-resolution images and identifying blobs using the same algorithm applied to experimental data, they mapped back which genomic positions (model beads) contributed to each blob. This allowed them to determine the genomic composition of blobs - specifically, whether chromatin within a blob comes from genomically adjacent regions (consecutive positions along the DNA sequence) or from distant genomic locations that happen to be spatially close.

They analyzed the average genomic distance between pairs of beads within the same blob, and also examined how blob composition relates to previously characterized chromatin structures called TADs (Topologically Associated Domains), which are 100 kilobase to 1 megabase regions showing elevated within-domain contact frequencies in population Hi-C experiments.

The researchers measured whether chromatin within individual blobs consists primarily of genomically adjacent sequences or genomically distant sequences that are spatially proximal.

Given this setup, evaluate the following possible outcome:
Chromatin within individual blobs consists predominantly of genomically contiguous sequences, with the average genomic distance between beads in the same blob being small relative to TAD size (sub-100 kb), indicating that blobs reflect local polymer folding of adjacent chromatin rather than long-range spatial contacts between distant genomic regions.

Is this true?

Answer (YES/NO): YES